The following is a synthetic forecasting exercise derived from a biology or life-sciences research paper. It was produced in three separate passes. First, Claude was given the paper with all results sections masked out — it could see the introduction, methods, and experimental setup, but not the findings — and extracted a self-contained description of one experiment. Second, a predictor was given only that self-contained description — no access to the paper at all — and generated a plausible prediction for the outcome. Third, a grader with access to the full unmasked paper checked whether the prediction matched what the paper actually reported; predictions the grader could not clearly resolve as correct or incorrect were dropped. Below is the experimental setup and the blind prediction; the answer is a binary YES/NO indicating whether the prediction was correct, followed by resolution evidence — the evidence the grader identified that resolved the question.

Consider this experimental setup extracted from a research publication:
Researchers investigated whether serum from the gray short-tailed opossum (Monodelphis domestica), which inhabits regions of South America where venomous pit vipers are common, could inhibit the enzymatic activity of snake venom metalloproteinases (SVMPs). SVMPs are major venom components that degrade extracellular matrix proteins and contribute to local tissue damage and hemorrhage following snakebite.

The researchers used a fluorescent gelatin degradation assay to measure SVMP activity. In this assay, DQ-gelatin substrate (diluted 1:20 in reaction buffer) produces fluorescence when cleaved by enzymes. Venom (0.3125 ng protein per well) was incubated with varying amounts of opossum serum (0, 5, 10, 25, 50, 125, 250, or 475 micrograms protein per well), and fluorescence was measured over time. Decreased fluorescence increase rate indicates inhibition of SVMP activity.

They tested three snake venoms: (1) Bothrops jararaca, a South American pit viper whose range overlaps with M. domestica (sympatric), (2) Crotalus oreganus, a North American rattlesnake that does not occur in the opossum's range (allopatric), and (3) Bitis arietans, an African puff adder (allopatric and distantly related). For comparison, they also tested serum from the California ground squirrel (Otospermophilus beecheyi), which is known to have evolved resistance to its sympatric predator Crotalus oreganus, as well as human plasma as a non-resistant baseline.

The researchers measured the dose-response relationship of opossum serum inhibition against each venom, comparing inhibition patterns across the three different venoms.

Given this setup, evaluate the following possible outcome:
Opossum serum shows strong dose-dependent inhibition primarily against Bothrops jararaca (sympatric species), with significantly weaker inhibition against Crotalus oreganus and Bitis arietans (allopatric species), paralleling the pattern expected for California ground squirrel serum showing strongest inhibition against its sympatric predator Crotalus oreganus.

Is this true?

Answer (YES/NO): NO